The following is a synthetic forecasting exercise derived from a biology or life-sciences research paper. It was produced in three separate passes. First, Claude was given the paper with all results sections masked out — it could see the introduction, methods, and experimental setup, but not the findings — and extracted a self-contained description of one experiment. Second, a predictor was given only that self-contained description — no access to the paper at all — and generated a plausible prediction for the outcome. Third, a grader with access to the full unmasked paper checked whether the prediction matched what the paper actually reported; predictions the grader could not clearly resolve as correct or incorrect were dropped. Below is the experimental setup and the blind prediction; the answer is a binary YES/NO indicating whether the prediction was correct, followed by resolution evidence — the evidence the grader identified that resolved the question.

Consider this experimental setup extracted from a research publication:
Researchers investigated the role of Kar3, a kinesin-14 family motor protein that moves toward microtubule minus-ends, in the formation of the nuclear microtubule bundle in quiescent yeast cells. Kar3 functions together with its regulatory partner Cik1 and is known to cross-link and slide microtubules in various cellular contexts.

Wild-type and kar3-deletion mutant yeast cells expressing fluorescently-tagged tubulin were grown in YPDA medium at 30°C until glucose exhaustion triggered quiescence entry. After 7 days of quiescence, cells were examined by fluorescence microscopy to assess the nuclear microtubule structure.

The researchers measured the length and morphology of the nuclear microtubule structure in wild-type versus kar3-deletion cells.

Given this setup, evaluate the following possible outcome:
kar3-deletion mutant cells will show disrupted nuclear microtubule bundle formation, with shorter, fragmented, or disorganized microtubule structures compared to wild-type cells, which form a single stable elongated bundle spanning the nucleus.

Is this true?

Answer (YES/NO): YES